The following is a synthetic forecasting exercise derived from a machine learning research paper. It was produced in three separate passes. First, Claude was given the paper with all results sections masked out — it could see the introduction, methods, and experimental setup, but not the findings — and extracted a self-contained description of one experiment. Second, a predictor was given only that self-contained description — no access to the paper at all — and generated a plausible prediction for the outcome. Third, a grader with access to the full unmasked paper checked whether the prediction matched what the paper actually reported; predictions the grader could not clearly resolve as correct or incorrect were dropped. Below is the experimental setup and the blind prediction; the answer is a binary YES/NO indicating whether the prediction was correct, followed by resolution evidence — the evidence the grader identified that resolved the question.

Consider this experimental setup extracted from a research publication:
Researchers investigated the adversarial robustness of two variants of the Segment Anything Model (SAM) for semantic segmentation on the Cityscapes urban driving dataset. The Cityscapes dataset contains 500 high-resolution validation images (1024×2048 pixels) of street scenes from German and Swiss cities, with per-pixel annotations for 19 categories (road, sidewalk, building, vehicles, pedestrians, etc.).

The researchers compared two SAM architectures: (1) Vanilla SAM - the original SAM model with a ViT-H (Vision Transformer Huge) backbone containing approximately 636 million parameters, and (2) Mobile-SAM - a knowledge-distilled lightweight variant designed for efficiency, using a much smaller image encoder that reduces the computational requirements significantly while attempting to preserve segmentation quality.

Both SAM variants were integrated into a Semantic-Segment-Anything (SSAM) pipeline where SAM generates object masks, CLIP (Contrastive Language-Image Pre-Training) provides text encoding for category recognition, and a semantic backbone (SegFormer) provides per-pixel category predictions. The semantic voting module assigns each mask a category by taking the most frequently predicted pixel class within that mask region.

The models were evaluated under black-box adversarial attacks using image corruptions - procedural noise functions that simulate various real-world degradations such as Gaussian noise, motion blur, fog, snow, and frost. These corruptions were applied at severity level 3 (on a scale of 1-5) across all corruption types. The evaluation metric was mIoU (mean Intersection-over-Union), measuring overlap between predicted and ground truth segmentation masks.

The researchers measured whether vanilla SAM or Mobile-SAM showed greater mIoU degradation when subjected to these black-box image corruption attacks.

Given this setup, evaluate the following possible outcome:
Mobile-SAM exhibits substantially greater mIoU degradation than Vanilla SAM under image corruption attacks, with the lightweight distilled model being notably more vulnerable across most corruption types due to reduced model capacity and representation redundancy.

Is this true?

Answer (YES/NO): NO